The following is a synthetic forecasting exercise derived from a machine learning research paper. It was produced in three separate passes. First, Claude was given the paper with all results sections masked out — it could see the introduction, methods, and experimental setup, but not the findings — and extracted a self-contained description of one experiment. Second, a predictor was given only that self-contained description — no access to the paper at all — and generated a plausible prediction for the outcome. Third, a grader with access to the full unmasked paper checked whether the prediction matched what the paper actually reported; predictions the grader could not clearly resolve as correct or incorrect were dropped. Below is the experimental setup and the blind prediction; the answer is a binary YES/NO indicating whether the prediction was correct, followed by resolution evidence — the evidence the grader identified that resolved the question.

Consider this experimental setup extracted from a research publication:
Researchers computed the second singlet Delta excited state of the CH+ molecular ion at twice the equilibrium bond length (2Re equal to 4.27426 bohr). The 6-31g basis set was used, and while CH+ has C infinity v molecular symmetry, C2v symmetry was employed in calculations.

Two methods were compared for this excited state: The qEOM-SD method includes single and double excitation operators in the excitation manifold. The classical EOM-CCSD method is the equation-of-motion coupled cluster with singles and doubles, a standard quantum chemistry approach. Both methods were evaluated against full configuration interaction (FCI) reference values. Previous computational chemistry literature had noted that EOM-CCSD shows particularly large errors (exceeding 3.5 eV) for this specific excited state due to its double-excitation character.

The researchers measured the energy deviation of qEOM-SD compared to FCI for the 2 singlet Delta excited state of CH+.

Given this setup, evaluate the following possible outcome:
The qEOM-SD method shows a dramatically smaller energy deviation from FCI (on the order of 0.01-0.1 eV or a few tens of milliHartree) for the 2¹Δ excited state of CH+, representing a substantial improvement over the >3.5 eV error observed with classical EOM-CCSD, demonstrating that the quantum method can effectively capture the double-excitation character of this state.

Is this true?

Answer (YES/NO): NO